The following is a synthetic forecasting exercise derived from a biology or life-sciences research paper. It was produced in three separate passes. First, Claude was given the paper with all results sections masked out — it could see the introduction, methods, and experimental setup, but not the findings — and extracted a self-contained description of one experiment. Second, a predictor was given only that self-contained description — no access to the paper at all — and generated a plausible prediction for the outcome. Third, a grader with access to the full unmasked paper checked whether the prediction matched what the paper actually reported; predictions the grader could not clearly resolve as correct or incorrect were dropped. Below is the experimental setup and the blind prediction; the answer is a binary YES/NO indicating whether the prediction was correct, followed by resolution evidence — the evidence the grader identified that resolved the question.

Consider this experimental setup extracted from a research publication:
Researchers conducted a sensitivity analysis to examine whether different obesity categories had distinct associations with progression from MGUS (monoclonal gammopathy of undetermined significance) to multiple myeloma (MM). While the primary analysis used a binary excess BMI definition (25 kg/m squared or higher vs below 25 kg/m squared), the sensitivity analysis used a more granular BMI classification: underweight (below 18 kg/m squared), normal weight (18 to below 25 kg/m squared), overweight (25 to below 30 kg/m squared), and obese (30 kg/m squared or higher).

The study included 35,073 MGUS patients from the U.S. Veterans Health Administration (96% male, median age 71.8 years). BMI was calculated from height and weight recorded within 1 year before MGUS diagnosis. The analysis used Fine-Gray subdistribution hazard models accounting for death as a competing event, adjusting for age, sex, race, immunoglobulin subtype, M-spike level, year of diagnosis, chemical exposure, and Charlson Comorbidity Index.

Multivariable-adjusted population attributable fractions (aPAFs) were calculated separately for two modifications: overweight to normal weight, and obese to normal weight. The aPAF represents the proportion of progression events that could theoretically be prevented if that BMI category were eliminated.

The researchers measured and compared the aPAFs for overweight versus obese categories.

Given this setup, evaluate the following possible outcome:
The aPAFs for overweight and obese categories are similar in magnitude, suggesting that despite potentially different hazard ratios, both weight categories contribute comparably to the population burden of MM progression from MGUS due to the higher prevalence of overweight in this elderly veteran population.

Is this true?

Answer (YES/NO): YES